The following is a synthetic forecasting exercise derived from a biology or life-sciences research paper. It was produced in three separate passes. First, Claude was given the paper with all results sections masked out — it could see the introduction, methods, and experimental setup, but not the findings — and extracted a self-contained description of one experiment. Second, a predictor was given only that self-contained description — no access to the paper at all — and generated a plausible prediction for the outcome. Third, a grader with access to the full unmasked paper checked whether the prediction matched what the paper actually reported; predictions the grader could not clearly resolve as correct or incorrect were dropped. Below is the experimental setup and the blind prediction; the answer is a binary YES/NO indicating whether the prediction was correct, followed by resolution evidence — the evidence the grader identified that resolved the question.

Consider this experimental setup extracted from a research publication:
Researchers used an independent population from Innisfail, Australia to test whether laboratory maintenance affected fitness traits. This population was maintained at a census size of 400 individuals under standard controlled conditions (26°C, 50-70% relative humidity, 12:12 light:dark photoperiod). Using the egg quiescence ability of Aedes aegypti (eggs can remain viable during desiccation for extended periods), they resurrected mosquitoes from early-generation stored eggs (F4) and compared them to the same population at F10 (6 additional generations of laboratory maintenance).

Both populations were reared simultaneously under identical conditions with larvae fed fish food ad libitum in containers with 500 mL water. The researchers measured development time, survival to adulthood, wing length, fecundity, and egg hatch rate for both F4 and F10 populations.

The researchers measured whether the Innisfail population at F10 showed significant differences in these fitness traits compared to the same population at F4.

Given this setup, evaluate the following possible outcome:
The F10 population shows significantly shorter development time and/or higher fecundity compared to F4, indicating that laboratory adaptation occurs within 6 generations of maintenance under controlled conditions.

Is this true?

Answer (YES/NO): NO